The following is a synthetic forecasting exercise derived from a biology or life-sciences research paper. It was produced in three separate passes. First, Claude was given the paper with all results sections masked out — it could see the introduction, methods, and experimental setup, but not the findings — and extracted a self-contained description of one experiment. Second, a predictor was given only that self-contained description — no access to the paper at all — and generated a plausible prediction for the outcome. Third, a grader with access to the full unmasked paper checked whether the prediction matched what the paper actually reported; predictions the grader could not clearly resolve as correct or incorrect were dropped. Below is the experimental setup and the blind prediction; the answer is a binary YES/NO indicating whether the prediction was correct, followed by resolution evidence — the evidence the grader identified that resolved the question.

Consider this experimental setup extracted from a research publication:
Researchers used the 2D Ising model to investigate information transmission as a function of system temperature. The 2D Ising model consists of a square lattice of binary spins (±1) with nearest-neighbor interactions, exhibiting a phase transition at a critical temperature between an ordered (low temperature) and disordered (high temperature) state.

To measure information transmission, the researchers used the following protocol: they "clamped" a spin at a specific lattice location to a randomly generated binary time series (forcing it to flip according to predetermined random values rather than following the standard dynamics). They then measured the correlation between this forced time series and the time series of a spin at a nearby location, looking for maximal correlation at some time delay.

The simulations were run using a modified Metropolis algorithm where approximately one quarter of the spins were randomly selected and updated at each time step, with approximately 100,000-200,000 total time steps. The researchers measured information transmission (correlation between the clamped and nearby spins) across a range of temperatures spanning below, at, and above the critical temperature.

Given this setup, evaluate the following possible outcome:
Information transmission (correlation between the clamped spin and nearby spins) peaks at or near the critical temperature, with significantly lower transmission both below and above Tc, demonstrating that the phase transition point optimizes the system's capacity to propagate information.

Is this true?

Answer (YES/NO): YES